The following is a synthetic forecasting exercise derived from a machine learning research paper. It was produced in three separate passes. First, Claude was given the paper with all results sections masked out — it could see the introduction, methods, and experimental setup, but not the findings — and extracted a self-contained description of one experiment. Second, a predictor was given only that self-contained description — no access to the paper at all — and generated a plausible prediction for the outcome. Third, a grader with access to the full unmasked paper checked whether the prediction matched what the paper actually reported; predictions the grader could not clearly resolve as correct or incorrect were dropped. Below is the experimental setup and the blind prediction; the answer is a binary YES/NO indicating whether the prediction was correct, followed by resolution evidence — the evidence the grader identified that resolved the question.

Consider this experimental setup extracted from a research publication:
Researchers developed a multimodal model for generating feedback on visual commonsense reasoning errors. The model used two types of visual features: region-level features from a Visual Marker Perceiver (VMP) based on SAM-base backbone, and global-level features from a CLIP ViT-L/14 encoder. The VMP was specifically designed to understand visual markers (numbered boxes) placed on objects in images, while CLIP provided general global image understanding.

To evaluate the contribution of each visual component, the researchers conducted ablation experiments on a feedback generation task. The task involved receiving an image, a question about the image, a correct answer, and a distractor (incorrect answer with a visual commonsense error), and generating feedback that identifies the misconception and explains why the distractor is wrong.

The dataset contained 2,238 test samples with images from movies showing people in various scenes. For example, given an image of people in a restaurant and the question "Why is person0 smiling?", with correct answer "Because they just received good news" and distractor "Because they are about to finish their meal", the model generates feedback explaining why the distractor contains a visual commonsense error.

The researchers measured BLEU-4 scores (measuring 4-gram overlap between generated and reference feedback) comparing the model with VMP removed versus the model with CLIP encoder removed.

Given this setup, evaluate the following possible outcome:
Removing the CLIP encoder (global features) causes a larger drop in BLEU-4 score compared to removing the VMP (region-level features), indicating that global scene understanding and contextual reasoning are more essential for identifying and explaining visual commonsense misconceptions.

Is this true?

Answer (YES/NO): NO